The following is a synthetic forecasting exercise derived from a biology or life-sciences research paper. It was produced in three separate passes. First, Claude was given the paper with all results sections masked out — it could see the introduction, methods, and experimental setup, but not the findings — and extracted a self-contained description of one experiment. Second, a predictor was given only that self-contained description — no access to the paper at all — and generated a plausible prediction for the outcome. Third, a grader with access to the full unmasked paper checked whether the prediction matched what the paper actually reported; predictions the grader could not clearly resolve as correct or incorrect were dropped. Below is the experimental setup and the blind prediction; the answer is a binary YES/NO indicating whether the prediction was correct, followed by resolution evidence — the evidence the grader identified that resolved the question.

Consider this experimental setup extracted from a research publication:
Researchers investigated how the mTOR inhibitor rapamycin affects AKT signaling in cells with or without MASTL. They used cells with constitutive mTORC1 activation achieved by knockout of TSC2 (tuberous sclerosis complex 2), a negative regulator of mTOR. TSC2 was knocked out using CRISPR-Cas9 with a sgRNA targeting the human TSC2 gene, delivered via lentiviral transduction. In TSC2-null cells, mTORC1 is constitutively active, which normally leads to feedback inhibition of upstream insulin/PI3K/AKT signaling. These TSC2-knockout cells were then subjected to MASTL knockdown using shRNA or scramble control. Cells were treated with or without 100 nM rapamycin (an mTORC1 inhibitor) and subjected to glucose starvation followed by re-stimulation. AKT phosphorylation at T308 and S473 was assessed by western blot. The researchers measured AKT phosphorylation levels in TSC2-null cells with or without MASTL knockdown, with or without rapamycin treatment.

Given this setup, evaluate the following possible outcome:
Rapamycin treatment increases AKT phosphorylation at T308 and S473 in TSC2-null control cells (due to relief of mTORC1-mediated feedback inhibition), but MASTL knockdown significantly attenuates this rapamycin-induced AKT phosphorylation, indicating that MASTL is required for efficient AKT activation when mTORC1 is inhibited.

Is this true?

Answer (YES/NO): NO